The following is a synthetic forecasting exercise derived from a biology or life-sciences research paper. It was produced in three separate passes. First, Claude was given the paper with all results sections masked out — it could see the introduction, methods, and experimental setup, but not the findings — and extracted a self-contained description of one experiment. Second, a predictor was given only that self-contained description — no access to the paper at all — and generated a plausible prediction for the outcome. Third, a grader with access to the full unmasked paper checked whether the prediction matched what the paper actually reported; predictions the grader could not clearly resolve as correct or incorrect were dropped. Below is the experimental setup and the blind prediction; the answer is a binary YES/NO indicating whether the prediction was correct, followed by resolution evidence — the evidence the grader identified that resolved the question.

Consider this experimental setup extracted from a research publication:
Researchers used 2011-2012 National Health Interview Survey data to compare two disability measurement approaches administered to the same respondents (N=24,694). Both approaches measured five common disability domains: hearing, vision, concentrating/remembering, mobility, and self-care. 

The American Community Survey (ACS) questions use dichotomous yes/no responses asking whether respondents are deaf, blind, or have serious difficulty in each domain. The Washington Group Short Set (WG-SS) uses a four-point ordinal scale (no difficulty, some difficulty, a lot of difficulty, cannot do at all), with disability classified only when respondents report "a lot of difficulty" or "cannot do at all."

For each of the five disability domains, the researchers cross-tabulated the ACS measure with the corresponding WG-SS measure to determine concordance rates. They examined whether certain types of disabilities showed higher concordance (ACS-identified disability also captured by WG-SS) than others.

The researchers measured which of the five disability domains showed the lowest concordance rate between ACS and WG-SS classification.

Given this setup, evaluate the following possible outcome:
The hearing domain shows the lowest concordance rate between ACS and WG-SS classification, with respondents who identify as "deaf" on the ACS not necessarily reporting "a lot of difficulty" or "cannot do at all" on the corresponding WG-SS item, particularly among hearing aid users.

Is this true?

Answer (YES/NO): YES